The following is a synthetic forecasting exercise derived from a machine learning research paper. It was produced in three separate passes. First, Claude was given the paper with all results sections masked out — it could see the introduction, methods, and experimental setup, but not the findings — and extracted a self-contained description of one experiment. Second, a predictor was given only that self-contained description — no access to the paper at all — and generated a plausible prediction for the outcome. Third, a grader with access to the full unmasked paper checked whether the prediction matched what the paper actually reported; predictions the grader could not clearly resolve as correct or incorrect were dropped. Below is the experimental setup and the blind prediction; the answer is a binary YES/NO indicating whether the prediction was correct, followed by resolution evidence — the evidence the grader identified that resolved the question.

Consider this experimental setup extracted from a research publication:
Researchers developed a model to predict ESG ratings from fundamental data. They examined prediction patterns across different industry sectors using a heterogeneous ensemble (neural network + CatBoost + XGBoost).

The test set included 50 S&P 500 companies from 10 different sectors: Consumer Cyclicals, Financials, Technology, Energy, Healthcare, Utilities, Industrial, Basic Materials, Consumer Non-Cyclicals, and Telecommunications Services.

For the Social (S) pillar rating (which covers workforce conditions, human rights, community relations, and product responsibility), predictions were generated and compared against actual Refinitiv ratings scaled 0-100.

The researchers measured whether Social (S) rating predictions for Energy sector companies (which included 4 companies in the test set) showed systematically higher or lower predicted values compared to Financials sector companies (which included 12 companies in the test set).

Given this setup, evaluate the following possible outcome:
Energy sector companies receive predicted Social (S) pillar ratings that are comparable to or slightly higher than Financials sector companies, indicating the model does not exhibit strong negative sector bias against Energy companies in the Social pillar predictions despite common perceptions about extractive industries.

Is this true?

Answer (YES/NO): NO